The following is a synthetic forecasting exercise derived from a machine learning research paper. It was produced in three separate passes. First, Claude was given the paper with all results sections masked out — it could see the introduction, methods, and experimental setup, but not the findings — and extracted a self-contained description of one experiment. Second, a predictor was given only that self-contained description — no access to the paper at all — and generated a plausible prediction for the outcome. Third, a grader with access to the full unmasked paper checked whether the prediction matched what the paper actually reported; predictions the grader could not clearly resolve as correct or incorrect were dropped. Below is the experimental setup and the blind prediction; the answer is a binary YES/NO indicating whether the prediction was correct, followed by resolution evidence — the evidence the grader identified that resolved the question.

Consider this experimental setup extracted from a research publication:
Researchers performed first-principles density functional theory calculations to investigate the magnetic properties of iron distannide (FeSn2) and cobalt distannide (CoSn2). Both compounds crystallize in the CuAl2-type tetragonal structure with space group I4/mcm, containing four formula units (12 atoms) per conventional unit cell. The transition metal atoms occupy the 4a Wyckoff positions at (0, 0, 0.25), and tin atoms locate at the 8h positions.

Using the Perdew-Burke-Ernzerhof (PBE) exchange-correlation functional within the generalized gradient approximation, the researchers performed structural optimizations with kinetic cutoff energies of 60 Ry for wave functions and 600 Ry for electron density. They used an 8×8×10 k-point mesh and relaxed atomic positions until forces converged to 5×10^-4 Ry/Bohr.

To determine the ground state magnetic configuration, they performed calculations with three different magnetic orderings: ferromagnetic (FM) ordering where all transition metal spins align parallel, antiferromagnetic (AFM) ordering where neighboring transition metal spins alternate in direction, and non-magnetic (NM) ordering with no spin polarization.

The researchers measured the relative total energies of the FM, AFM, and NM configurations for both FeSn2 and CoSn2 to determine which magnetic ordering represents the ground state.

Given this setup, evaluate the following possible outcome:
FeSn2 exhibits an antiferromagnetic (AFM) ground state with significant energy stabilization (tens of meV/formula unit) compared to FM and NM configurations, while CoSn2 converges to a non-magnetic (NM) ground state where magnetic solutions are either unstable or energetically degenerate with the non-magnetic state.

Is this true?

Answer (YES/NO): YES